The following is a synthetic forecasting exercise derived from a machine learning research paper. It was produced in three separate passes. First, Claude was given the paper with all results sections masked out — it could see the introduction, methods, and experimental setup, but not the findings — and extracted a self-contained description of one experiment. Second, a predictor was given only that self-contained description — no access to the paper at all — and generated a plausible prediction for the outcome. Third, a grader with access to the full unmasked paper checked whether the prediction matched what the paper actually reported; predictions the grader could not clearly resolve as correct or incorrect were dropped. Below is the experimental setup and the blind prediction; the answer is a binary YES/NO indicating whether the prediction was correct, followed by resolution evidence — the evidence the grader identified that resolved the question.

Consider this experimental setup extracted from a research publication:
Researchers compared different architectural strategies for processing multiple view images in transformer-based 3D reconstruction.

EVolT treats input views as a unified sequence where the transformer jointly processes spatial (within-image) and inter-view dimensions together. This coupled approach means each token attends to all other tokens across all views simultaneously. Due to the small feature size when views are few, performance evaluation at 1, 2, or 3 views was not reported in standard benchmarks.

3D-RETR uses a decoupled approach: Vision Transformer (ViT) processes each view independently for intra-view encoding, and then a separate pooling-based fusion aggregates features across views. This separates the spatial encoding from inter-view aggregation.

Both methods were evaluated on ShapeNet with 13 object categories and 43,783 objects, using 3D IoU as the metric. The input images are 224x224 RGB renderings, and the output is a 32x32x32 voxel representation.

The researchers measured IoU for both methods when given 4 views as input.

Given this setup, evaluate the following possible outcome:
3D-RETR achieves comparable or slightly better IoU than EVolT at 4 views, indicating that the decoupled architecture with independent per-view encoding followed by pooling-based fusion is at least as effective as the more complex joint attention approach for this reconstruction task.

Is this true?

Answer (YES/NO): NO